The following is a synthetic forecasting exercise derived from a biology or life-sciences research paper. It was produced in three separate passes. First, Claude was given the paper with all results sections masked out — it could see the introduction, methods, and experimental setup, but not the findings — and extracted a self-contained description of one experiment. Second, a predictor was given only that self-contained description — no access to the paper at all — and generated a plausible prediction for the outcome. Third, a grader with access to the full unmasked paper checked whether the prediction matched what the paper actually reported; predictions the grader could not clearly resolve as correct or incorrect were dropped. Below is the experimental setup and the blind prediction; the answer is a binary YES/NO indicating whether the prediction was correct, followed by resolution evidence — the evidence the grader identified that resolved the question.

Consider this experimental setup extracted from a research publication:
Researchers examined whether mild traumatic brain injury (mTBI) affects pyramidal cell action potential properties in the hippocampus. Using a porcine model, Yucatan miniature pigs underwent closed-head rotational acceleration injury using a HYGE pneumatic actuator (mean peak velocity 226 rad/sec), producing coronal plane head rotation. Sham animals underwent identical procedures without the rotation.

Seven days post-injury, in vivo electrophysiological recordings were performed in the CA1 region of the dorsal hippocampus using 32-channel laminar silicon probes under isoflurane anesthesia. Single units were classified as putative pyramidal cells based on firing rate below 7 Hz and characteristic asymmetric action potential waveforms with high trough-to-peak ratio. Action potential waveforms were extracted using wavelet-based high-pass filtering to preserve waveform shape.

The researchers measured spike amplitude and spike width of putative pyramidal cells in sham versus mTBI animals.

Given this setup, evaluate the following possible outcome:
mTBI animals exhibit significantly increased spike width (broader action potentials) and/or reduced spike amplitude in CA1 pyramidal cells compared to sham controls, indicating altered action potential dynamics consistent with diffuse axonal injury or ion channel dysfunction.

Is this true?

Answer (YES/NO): NO